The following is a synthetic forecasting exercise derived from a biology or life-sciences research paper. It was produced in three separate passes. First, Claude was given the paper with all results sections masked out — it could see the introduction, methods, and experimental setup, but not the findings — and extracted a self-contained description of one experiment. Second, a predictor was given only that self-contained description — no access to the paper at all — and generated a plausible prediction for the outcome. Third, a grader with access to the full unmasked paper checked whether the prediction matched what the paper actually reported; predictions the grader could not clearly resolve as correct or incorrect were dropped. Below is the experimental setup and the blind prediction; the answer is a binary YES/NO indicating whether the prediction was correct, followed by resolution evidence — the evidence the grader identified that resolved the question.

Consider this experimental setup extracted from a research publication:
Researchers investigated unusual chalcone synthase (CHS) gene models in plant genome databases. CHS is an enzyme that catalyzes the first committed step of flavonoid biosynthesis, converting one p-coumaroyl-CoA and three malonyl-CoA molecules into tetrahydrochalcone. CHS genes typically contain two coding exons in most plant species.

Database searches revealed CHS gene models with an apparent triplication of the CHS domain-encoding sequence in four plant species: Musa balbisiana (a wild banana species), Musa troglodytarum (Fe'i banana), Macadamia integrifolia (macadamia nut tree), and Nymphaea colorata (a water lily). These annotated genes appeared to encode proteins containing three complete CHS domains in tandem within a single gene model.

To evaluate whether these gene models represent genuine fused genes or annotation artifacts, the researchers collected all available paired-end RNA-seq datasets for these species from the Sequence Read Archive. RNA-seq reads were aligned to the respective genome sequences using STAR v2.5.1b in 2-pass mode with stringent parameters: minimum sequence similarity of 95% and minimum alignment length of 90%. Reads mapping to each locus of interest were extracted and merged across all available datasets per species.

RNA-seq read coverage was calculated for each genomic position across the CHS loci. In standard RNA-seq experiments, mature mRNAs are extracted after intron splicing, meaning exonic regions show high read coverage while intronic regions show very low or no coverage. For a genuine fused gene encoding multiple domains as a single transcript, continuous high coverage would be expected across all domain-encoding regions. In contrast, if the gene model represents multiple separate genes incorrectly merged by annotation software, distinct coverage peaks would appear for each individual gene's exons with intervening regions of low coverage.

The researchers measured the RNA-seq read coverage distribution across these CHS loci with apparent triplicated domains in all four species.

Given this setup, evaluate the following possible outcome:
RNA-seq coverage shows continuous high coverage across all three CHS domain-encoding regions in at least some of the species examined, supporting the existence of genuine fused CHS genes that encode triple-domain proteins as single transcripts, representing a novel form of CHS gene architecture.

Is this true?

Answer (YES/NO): NO